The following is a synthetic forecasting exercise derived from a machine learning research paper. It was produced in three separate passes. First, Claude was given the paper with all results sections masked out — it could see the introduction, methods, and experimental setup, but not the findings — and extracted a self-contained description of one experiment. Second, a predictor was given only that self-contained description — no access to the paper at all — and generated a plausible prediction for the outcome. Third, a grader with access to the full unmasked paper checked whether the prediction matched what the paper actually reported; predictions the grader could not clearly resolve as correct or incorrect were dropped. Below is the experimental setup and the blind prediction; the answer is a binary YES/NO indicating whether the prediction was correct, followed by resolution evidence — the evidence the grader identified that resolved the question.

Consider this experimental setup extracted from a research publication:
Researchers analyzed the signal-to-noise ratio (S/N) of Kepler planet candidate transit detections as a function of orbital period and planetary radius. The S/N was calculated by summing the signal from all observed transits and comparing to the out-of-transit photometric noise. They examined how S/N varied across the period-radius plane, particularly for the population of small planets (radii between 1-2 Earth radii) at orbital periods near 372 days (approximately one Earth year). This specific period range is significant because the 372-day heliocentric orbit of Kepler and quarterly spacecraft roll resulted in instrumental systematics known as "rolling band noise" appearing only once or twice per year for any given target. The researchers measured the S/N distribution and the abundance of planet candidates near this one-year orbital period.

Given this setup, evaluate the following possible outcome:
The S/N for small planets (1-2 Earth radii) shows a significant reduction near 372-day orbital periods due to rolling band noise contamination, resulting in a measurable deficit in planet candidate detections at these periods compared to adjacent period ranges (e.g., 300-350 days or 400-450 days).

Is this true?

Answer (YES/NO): NO